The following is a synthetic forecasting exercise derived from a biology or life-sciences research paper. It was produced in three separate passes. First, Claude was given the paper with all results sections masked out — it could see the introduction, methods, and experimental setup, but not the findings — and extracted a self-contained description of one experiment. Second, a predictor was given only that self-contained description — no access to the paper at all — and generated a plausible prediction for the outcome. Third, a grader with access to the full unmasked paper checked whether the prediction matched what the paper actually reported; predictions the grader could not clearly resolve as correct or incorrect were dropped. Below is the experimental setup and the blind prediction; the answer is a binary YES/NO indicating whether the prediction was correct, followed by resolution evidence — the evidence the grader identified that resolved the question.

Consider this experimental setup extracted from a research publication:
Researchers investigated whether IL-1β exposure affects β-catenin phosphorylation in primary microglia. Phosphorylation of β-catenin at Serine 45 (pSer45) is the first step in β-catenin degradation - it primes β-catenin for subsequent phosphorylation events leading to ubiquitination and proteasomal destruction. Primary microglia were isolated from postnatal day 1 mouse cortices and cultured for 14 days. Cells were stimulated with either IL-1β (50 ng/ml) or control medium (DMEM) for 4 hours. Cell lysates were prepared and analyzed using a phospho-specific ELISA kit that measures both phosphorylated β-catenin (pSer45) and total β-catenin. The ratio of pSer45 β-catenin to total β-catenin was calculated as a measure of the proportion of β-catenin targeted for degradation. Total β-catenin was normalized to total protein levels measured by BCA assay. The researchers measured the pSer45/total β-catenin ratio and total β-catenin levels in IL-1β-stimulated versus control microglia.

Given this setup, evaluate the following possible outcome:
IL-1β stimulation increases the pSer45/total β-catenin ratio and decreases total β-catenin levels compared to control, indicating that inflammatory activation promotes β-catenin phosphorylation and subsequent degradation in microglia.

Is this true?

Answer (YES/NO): NO